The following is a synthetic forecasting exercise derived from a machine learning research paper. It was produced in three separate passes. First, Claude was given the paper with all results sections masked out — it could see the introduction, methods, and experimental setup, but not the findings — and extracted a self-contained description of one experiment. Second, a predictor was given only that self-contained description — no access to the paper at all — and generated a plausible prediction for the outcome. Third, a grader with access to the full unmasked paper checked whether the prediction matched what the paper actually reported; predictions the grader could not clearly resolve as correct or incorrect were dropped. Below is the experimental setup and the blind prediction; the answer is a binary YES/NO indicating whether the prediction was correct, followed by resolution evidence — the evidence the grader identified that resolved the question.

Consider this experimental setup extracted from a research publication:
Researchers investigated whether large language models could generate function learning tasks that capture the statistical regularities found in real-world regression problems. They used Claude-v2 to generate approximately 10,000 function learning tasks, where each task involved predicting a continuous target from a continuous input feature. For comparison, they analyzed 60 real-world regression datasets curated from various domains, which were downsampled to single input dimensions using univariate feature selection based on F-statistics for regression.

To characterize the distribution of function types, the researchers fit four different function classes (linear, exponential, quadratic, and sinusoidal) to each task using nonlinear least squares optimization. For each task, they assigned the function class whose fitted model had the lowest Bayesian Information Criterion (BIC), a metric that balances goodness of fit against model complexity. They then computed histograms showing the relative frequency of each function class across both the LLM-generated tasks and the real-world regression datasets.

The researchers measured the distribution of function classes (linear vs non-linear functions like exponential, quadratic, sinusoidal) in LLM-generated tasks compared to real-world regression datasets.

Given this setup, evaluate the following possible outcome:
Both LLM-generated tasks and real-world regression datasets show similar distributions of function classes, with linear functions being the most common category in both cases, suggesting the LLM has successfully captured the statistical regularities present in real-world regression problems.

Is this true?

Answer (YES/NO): YES